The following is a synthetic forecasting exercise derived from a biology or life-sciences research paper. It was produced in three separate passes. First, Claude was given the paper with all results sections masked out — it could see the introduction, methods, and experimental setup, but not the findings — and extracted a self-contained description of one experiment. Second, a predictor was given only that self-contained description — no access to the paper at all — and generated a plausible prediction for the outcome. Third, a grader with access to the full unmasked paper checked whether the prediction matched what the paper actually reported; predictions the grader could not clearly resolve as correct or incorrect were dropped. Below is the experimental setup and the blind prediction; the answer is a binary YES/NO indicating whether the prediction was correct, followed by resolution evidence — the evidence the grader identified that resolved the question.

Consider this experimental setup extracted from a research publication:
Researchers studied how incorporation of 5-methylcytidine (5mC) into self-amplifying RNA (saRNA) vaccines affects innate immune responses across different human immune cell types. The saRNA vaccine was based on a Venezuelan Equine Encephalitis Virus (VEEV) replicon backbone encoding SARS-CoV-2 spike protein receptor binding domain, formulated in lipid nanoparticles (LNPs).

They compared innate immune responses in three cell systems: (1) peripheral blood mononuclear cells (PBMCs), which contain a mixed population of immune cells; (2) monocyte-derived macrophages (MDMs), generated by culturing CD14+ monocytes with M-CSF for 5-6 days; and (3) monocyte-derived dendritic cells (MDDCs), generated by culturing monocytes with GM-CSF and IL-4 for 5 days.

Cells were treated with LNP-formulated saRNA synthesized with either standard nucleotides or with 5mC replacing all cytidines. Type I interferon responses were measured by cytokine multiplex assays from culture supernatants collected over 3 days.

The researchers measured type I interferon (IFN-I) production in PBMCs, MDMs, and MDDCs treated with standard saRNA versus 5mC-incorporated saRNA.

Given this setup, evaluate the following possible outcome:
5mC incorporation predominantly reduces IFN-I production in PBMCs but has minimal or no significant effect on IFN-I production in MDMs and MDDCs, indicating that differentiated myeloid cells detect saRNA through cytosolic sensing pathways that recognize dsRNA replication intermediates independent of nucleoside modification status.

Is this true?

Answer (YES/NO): YES